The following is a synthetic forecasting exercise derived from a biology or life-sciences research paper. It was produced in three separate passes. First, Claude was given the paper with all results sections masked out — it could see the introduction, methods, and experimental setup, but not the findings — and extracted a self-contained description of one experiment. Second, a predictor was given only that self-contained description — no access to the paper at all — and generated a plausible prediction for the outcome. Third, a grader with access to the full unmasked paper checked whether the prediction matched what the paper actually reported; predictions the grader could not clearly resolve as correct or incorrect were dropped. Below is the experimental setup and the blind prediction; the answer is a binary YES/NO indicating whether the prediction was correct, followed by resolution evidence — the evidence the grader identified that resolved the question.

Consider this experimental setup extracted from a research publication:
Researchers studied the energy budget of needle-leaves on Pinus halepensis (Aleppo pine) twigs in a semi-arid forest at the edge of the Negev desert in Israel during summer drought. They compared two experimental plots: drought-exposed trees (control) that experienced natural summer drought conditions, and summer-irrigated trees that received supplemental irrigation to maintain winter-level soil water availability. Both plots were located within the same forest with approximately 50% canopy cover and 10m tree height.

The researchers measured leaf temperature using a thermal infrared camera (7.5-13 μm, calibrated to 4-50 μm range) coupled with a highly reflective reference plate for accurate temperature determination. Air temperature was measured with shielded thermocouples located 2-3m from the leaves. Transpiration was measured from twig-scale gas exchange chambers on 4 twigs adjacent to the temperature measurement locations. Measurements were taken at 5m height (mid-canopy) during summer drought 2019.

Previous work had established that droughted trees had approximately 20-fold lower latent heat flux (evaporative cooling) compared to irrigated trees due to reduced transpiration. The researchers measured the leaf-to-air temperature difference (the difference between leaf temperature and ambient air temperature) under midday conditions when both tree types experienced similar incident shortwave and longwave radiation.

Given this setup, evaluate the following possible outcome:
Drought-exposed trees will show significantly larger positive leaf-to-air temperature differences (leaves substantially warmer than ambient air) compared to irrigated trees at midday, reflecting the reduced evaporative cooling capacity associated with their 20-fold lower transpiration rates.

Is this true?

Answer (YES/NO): NO